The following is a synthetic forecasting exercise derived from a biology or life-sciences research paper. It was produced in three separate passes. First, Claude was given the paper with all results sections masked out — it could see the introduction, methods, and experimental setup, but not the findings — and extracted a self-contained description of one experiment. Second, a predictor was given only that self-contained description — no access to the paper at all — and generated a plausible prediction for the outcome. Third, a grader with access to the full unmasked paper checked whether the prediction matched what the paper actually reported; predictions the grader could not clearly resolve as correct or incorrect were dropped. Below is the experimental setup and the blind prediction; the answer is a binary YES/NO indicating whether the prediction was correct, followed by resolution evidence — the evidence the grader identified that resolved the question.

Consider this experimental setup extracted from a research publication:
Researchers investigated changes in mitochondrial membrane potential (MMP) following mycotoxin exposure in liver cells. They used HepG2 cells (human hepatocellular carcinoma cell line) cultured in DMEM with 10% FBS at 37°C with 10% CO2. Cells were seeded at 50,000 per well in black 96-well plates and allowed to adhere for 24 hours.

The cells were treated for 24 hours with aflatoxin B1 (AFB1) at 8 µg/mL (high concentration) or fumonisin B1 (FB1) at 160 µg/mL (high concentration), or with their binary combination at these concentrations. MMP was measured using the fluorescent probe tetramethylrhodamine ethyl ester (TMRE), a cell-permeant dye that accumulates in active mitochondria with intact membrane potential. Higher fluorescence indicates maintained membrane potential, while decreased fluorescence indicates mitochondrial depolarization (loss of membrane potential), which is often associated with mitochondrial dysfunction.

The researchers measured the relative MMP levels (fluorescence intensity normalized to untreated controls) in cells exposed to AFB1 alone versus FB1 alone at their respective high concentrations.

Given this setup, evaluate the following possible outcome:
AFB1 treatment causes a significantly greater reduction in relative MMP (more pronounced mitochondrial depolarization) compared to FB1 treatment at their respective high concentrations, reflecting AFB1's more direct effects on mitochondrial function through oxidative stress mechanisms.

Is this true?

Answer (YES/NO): NO